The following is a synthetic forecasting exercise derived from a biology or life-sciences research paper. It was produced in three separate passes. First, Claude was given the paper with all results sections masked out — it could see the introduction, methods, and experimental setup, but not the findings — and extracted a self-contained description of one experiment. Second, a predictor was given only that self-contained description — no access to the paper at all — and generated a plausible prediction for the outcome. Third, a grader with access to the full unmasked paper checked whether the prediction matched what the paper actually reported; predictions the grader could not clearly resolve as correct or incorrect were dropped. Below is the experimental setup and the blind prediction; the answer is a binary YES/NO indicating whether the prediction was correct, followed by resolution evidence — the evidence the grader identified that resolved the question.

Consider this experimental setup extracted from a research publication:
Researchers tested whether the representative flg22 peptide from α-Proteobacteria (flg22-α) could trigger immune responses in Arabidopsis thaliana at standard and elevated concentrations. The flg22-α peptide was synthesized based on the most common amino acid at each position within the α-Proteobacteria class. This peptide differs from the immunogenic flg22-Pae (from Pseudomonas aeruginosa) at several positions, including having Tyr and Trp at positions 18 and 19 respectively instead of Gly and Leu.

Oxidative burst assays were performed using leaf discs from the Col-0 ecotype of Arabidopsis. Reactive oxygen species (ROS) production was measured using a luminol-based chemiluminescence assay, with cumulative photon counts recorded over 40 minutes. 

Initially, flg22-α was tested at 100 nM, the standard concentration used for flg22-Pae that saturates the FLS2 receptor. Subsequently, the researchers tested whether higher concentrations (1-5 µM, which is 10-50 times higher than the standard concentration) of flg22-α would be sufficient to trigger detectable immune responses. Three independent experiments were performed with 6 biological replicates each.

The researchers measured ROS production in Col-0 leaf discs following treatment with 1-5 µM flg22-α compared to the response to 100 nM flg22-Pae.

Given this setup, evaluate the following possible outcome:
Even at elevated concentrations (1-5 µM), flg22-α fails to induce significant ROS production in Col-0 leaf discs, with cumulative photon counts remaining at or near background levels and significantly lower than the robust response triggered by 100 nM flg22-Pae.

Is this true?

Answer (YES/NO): YES